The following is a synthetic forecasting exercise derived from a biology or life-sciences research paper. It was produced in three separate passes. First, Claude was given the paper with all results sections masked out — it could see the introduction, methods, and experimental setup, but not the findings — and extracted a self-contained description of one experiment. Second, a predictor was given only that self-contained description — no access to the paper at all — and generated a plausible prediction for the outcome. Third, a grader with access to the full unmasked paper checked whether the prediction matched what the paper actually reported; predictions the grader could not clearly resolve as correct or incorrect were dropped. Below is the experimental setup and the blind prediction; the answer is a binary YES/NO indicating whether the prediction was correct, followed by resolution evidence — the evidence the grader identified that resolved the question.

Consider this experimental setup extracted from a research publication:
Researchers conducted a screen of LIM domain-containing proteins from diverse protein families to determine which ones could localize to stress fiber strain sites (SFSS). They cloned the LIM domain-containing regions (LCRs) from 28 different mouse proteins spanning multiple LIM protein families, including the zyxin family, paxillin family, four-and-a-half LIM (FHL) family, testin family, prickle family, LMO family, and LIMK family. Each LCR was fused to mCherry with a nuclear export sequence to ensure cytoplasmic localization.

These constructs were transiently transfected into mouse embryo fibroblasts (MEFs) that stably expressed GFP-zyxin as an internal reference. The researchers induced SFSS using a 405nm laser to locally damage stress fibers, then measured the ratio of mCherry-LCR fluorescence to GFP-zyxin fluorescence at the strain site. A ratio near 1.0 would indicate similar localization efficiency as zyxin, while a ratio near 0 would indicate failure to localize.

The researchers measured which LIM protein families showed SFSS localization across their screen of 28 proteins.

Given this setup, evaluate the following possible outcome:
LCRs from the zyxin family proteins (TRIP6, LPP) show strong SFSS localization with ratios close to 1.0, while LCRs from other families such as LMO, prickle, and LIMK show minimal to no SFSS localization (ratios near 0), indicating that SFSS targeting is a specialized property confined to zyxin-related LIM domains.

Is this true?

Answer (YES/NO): NO